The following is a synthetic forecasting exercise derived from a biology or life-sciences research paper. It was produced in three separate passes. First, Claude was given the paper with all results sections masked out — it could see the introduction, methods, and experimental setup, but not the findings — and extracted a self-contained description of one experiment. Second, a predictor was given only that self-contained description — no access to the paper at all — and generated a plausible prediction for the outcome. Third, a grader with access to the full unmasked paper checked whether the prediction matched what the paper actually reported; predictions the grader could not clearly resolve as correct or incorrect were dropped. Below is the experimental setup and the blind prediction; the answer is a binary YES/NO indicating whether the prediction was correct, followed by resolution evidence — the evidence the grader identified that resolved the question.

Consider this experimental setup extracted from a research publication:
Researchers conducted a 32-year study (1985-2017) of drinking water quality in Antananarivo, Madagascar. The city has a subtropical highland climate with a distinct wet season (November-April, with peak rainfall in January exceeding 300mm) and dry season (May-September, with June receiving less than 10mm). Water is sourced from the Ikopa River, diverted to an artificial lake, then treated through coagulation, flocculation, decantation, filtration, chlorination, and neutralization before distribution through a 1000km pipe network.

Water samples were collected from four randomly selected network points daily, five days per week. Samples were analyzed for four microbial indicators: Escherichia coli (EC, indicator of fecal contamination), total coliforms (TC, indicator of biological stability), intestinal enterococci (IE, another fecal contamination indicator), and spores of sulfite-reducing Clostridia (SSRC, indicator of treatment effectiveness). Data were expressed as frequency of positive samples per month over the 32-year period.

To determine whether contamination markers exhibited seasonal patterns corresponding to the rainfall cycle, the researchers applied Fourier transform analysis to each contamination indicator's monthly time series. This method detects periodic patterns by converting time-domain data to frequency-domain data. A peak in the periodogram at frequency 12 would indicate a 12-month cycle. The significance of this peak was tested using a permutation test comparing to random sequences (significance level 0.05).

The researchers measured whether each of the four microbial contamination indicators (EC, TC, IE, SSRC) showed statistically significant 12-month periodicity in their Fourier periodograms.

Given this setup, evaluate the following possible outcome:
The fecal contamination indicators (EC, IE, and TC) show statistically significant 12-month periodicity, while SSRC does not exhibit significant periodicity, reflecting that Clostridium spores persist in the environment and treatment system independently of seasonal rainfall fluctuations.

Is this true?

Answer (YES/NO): NO